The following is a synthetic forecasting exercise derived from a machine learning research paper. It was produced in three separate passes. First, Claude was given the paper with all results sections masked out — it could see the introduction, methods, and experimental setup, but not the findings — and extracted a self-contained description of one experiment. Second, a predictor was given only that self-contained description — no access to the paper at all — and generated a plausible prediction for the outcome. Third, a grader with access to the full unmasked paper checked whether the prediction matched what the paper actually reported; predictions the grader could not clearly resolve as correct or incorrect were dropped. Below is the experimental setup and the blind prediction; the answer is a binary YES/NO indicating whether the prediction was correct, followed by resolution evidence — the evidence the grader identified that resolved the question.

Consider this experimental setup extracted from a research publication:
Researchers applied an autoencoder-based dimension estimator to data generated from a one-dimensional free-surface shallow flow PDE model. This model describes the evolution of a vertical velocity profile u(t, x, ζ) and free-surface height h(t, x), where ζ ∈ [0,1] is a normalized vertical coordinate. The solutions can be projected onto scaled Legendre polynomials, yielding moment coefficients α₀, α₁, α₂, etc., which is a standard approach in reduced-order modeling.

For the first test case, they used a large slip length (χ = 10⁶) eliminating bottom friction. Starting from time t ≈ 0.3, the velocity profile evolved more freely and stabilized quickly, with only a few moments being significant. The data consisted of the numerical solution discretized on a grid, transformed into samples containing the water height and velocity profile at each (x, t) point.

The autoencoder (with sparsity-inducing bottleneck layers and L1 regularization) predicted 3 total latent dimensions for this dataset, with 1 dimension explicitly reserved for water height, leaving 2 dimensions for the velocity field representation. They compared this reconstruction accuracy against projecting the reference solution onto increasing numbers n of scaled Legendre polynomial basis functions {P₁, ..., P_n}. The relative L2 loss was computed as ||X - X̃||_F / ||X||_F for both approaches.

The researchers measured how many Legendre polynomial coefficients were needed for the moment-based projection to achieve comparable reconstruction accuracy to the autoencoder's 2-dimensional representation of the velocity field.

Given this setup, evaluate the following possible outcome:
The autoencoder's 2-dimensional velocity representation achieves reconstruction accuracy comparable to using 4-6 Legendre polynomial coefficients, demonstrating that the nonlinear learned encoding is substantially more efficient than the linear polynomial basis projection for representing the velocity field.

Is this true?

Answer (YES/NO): NO